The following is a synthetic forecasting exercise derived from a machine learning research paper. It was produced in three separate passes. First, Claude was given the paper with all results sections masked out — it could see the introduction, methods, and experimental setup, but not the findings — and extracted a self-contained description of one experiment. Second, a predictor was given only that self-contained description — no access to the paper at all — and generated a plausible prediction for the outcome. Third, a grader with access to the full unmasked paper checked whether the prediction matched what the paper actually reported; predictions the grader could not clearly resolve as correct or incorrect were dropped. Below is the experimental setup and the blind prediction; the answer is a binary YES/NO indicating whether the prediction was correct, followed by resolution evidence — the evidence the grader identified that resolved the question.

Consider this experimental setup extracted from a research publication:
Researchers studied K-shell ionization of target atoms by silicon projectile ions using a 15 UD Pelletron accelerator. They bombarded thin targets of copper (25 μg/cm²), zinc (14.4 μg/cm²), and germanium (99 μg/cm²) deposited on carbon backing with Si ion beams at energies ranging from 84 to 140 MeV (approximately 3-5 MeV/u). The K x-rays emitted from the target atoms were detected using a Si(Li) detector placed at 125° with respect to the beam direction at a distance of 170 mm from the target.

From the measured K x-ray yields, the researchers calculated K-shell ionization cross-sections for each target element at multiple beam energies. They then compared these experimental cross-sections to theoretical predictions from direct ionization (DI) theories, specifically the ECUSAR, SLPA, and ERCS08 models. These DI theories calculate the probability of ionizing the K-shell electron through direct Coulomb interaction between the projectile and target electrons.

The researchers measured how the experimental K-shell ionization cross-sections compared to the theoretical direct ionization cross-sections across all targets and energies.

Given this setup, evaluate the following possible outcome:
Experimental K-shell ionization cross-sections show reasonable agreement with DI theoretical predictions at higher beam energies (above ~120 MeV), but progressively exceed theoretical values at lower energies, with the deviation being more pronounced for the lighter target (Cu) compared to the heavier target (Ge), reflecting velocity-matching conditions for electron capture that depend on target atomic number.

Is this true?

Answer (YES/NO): NO